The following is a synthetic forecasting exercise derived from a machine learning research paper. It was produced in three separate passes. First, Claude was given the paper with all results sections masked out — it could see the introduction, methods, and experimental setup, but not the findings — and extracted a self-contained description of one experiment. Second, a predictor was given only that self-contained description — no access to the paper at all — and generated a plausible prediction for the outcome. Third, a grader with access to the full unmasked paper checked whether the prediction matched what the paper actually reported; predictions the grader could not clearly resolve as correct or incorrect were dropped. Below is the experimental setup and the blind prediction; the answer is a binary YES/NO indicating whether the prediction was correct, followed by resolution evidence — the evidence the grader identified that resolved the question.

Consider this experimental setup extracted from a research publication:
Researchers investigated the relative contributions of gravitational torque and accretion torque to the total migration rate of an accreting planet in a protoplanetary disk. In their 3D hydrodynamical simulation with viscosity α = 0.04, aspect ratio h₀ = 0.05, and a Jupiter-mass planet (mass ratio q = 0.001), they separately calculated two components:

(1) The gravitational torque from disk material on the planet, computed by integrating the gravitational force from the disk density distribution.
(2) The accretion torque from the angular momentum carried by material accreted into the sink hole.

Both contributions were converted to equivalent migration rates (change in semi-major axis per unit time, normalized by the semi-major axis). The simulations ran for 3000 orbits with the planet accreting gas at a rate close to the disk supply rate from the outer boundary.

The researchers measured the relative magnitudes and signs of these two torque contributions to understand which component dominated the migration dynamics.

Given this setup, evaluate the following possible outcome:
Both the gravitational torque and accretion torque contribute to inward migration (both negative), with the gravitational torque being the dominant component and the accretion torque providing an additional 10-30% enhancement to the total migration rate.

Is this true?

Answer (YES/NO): NO